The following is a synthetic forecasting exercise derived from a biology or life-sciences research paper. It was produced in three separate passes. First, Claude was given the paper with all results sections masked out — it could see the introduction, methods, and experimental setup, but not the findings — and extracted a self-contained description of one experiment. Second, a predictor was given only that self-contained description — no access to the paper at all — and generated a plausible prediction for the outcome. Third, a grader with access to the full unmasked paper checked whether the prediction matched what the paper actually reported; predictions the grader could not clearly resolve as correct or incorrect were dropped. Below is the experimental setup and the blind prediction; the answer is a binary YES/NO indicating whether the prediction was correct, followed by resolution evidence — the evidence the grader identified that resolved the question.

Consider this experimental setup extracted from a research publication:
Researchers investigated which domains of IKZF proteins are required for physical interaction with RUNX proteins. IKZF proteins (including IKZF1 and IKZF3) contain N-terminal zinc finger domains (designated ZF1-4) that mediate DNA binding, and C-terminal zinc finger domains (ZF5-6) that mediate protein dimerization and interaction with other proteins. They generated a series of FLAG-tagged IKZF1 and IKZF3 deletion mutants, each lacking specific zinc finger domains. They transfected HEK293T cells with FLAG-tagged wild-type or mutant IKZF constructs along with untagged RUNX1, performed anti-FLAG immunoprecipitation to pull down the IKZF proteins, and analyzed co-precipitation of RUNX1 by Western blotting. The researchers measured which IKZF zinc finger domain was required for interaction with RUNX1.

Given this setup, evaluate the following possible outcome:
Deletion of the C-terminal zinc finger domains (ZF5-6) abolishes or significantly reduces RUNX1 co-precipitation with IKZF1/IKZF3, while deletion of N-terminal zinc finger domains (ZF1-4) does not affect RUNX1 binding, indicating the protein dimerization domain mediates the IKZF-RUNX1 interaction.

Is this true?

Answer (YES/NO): NO